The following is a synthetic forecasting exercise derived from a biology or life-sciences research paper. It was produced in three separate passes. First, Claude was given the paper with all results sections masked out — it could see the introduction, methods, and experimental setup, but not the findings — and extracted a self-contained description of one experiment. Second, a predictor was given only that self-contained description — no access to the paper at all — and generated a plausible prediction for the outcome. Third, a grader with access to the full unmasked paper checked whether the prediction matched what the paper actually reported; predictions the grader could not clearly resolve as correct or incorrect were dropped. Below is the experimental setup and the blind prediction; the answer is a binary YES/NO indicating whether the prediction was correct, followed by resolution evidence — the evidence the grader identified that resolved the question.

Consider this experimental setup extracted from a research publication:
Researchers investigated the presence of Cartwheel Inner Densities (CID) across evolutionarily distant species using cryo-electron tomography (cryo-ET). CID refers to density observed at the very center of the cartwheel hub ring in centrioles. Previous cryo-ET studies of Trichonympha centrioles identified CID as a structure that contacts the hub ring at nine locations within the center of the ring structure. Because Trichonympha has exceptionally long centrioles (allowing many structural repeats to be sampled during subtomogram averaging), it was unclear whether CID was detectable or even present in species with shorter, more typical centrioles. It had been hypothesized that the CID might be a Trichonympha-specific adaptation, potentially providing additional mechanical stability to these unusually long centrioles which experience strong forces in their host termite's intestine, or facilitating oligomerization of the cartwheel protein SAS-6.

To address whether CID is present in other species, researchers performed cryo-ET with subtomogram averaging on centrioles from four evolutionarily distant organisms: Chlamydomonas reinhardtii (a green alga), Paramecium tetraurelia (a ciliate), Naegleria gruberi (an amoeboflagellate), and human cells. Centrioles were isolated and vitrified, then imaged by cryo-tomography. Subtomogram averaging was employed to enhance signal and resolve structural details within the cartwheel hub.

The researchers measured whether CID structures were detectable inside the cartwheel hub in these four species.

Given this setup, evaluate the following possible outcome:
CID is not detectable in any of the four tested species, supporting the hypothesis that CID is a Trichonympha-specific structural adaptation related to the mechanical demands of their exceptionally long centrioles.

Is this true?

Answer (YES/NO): NO